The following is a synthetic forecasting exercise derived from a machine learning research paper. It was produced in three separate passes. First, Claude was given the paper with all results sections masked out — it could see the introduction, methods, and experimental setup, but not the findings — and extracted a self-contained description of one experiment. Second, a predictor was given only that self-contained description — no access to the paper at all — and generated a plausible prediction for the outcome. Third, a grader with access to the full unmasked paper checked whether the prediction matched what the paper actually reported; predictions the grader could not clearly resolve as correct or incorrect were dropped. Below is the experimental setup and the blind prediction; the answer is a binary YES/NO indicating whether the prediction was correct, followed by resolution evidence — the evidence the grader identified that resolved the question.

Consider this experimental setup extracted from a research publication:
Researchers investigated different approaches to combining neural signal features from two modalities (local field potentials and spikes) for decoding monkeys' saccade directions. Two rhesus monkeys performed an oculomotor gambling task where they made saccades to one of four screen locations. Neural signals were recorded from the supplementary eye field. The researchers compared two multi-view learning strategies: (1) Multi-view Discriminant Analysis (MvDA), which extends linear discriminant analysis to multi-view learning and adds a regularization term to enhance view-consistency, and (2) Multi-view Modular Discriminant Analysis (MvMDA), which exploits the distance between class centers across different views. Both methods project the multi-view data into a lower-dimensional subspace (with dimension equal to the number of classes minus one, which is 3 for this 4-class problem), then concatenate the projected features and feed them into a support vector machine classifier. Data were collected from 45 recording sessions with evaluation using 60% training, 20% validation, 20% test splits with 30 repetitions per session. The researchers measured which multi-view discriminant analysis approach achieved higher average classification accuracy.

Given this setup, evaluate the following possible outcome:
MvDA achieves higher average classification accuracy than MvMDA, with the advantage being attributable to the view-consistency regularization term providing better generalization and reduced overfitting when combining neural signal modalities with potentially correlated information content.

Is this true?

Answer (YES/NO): YES